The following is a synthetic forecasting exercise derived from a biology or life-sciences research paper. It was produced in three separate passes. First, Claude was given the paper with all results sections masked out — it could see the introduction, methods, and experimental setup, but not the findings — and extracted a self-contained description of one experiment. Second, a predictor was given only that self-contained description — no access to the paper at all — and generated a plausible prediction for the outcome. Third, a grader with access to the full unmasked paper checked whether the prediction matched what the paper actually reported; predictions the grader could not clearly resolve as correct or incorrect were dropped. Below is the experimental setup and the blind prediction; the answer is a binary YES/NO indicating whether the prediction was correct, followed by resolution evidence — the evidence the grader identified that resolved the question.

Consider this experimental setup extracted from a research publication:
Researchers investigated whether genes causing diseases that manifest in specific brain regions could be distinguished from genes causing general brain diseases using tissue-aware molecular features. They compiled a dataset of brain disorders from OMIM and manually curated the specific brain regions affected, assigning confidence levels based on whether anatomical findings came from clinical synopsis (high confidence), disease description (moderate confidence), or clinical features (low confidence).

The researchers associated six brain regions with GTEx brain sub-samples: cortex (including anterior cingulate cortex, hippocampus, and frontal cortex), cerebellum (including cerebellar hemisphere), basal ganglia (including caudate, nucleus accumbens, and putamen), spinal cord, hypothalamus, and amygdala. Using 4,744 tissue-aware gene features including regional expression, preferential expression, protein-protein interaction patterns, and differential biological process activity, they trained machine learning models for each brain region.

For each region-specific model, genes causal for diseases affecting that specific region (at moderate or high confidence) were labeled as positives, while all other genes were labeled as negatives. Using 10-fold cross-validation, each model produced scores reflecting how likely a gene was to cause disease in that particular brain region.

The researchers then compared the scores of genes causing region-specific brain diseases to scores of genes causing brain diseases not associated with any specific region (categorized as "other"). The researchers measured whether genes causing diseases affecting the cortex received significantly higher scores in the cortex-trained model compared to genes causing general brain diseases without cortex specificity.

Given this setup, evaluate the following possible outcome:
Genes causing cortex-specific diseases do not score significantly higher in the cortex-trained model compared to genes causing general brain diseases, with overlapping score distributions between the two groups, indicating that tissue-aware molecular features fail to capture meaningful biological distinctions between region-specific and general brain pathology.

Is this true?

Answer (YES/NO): NO